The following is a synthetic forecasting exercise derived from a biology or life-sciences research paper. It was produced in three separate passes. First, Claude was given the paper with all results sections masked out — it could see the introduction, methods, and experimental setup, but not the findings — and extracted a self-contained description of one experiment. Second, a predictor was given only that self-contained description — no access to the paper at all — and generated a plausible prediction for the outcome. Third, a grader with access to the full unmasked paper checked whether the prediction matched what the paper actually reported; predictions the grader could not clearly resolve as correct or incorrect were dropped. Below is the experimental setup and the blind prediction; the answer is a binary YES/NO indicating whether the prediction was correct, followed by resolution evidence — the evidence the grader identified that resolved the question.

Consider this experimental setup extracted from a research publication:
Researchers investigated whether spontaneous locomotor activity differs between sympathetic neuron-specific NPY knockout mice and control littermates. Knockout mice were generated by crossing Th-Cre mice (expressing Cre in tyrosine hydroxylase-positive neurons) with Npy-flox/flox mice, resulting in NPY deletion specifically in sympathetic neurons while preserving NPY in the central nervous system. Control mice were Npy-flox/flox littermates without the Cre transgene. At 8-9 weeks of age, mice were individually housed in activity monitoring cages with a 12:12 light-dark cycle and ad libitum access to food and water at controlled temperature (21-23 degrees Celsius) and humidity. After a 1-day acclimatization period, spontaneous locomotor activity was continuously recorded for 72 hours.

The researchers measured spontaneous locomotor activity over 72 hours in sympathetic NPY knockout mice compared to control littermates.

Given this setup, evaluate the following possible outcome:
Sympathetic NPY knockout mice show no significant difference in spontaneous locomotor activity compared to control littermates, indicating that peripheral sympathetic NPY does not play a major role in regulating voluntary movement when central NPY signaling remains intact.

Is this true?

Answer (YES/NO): YES